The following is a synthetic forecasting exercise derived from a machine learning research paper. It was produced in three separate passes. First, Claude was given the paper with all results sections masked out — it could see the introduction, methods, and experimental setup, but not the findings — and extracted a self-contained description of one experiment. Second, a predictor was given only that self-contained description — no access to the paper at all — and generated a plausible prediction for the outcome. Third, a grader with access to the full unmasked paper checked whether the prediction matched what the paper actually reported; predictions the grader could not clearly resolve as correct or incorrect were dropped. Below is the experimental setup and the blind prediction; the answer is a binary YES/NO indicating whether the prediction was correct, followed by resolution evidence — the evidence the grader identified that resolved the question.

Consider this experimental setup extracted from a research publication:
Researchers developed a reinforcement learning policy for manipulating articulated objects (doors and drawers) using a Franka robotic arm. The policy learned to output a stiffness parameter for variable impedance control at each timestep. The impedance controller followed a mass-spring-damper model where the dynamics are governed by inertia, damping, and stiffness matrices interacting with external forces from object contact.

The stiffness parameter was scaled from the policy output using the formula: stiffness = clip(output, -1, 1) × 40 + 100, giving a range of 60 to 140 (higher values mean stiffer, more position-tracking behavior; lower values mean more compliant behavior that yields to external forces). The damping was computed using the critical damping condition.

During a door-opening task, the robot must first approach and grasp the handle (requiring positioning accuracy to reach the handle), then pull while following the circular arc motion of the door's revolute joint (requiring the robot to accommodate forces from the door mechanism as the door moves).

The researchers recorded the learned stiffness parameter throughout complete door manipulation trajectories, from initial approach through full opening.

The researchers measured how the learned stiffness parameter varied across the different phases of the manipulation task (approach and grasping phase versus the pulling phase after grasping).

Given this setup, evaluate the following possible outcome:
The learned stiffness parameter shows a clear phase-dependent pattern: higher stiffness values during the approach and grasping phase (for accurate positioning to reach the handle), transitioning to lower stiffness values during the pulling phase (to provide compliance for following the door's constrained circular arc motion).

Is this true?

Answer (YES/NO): NO